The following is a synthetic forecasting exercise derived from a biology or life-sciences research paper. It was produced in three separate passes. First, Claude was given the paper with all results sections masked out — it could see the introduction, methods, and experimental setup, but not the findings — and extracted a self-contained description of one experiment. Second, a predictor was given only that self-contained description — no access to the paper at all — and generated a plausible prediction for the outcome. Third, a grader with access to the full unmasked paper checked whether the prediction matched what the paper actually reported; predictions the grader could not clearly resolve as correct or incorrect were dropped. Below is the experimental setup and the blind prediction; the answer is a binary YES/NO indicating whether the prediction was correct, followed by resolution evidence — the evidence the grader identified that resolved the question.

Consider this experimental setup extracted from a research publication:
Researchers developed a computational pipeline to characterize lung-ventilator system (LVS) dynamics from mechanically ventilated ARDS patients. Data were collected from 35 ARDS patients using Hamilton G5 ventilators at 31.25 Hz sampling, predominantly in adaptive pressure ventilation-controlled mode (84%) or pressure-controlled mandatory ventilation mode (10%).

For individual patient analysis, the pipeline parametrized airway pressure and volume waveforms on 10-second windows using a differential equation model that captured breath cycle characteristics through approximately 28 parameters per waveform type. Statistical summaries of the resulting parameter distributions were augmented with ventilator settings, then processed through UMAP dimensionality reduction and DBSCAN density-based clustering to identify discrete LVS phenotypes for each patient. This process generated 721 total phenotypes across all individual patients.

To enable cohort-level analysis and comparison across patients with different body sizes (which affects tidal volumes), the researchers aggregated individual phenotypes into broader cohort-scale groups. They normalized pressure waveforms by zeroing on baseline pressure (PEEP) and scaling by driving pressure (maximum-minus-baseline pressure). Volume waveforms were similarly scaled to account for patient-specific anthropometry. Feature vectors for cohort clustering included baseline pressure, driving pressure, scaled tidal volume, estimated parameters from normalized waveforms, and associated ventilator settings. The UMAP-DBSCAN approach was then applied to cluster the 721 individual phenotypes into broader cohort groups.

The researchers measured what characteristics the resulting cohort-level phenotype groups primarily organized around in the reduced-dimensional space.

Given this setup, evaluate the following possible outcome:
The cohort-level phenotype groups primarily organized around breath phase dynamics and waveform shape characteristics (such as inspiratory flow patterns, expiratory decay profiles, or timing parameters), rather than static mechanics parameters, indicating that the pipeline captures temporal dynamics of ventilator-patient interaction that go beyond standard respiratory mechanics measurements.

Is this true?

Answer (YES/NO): NO